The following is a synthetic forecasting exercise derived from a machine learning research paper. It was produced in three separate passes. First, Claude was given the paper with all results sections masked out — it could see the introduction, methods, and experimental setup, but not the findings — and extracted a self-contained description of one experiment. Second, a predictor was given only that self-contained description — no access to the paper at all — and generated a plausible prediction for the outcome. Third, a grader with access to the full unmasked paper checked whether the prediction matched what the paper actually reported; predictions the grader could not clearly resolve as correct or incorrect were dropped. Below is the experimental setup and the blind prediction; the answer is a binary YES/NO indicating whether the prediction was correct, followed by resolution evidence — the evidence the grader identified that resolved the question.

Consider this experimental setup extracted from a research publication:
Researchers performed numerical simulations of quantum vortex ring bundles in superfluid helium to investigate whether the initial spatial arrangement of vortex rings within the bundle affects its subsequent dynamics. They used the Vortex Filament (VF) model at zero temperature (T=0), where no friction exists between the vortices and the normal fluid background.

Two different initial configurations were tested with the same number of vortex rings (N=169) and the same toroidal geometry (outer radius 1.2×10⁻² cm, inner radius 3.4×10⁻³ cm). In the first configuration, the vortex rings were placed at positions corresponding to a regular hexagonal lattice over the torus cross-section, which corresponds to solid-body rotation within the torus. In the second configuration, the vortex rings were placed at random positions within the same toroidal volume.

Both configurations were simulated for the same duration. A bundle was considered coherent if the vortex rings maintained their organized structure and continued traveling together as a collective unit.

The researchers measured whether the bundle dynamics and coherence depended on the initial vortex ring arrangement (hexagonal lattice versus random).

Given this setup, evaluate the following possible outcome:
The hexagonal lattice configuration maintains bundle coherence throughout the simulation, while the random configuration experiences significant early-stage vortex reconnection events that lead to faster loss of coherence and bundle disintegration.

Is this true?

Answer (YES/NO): NO